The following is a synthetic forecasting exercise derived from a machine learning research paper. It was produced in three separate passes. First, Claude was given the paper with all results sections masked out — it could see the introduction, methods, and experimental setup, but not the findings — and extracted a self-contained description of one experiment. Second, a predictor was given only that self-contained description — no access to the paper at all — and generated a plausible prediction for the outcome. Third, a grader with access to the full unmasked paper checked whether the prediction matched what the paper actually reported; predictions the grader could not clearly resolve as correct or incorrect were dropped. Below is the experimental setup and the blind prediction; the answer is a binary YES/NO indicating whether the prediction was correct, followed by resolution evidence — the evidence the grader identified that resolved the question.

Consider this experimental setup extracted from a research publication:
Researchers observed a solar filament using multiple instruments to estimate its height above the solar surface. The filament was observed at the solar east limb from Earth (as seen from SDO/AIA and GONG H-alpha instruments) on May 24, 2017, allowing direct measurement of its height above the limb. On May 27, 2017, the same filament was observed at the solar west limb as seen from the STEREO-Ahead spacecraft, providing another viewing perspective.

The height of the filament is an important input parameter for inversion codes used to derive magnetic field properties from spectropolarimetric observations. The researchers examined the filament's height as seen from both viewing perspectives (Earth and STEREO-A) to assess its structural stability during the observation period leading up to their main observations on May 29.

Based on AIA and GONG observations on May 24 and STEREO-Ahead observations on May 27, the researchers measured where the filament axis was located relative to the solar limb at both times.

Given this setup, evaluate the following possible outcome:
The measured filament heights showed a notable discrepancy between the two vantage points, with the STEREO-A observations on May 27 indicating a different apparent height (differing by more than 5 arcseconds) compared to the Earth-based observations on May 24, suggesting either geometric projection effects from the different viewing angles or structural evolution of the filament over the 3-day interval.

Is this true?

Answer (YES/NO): NO